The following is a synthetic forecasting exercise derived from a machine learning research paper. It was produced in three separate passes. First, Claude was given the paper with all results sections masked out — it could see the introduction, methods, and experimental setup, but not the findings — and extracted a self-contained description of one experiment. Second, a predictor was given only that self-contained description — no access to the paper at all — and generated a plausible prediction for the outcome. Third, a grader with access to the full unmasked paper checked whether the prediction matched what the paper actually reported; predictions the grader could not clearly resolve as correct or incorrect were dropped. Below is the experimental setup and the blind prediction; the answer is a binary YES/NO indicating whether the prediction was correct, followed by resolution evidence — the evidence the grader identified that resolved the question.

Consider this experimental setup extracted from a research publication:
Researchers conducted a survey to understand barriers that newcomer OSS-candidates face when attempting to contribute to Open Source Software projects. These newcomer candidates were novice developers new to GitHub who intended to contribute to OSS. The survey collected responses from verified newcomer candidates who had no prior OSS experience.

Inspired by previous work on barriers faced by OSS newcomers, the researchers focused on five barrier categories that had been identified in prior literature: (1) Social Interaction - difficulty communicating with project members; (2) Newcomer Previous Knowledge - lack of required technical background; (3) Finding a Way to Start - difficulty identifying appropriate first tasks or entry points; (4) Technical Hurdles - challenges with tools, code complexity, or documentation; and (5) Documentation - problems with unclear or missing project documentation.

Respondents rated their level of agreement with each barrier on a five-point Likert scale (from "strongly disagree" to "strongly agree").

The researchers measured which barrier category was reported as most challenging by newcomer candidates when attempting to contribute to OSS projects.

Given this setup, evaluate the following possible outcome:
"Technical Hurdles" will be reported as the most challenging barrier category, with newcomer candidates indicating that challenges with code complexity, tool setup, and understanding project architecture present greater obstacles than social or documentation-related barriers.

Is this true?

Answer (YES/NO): NO